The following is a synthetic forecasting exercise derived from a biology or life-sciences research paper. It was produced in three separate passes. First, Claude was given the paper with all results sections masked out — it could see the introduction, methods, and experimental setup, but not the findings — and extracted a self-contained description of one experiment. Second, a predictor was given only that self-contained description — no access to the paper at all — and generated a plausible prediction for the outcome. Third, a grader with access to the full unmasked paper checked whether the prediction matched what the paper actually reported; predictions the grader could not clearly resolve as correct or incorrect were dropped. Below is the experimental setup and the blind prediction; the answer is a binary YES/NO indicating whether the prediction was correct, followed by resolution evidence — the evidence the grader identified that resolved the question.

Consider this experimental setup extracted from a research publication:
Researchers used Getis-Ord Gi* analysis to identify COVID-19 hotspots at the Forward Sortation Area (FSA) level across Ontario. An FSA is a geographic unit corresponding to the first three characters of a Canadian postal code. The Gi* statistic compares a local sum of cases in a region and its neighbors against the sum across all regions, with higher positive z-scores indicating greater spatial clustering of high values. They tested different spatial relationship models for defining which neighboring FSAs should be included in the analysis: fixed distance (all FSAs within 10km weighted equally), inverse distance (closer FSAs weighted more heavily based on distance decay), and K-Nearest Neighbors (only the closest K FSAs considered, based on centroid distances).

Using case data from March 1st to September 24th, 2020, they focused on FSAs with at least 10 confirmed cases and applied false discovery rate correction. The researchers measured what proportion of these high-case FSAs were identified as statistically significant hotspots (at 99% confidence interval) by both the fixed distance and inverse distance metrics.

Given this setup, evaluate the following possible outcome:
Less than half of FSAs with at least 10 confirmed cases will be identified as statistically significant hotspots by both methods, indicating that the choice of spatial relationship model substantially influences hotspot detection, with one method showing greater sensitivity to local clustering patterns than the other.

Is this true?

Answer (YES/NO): NO